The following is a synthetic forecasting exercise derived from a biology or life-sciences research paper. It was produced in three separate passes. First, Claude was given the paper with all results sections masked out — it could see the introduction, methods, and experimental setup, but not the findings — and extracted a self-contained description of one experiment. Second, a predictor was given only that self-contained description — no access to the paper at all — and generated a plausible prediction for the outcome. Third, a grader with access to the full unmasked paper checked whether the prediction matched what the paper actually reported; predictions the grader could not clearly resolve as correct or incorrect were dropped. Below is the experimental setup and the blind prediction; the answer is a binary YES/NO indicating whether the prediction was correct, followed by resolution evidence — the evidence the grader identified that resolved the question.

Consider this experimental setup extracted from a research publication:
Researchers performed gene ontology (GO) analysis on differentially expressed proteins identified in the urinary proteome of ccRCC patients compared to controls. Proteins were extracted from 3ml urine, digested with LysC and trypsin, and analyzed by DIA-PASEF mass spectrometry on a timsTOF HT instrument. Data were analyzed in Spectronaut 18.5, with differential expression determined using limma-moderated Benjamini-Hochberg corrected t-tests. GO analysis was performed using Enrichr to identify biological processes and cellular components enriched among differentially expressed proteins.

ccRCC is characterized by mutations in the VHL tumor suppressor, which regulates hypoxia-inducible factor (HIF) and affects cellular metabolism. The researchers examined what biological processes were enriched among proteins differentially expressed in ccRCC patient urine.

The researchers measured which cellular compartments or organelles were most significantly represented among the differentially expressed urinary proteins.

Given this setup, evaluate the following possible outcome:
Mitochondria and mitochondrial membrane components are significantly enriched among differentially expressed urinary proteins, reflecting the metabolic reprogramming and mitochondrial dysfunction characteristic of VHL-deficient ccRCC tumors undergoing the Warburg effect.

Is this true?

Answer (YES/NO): NO